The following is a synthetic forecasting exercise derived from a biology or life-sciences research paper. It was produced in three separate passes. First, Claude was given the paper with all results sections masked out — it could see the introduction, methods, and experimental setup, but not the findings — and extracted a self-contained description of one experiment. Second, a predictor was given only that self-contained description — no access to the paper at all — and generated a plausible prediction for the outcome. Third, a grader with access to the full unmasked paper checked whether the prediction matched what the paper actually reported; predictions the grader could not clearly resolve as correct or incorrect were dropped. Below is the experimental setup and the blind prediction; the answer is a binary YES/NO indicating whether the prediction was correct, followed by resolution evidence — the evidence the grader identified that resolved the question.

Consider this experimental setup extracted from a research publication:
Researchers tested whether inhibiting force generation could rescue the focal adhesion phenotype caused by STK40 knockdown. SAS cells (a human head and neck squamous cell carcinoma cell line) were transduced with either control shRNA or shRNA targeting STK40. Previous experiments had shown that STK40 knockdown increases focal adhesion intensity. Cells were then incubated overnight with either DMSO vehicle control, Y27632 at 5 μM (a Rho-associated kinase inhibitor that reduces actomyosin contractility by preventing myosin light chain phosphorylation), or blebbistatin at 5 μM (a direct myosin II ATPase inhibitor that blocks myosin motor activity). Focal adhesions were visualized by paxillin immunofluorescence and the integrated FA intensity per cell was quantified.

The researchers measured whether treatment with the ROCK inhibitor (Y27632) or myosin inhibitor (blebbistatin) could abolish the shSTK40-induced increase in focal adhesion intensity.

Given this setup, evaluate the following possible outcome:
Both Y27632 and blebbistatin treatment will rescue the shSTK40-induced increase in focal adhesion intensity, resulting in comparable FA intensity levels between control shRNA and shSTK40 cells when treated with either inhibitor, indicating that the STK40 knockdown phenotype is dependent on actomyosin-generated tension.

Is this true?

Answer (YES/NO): YES